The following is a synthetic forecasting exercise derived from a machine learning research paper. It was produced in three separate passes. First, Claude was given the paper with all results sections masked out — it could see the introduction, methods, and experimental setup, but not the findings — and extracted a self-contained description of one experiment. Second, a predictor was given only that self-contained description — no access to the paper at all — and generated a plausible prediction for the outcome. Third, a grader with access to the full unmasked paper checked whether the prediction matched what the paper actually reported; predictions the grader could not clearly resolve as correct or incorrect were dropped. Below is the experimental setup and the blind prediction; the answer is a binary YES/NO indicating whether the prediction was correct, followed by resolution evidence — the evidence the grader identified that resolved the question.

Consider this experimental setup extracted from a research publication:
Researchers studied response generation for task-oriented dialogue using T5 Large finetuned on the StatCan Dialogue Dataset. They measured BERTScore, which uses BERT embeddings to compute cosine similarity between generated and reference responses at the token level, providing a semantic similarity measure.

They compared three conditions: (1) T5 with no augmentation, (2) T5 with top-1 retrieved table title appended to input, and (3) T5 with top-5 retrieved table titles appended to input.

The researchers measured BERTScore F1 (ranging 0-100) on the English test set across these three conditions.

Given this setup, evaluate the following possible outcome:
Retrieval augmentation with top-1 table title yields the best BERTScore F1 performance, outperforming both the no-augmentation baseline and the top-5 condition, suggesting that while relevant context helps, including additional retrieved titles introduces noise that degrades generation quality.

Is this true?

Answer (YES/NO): NO